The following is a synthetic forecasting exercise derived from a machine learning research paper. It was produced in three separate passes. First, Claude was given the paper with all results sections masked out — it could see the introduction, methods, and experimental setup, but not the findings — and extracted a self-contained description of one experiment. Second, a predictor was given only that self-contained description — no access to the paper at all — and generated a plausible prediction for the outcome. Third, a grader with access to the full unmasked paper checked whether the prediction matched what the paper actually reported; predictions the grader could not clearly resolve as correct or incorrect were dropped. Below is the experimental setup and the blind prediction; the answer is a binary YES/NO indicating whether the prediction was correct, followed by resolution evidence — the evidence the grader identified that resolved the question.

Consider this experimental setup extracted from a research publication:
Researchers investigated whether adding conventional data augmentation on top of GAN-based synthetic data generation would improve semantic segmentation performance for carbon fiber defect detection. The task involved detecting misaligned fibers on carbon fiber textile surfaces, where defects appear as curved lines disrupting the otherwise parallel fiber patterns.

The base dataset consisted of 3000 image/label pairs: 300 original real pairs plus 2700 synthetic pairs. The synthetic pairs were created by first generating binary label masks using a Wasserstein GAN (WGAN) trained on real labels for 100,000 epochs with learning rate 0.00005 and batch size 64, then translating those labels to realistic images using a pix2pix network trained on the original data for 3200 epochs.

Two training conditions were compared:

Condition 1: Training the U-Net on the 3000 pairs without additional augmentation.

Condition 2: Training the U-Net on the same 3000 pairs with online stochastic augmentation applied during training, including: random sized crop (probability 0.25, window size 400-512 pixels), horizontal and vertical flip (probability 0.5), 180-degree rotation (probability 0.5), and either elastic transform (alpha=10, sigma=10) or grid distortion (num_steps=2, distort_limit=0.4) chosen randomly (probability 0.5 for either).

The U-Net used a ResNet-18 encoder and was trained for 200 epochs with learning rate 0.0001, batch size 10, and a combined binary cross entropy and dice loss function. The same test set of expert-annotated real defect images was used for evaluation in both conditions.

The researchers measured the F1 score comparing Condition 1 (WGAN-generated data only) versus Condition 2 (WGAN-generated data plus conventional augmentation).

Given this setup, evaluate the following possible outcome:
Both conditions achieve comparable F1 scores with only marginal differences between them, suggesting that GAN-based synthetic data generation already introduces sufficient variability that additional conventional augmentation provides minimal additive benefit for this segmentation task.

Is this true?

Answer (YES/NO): NO